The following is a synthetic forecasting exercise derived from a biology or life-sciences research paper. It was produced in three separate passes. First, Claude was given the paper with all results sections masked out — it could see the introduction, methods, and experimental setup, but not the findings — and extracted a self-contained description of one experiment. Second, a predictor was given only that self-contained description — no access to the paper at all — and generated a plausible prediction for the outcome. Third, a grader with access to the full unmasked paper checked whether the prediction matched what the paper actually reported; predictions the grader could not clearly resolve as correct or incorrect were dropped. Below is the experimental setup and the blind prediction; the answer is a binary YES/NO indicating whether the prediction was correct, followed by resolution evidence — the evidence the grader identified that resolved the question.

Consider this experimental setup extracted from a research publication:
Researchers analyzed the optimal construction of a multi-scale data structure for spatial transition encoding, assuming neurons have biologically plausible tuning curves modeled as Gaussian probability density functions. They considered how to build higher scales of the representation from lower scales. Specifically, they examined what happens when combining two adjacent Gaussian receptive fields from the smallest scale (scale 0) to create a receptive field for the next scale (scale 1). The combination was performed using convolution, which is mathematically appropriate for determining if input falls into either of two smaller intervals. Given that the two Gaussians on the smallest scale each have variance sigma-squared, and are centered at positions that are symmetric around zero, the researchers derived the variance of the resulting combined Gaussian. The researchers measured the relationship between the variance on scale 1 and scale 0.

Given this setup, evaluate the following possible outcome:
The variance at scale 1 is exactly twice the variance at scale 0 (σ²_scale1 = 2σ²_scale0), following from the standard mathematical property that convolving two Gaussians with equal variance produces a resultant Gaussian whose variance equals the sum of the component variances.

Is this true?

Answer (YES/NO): YES